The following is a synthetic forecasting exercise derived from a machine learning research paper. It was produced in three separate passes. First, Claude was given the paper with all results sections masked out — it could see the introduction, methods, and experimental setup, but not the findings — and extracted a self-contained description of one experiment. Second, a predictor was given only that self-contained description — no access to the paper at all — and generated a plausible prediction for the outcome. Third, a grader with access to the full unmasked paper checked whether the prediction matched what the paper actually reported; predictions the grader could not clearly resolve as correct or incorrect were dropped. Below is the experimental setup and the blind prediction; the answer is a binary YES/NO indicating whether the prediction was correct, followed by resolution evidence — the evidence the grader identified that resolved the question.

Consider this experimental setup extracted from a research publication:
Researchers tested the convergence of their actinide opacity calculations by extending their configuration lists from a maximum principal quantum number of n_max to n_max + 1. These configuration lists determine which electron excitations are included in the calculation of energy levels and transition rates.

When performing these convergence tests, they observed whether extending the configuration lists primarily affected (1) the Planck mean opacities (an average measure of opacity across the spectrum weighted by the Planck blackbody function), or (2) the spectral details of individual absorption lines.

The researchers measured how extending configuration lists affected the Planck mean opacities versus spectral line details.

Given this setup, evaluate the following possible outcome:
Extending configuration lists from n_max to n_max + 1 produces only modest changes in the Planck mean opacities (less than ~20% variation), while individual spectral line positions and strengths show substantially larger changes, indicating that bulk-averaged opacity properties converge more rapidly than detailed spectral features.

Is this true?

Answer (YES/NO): YES